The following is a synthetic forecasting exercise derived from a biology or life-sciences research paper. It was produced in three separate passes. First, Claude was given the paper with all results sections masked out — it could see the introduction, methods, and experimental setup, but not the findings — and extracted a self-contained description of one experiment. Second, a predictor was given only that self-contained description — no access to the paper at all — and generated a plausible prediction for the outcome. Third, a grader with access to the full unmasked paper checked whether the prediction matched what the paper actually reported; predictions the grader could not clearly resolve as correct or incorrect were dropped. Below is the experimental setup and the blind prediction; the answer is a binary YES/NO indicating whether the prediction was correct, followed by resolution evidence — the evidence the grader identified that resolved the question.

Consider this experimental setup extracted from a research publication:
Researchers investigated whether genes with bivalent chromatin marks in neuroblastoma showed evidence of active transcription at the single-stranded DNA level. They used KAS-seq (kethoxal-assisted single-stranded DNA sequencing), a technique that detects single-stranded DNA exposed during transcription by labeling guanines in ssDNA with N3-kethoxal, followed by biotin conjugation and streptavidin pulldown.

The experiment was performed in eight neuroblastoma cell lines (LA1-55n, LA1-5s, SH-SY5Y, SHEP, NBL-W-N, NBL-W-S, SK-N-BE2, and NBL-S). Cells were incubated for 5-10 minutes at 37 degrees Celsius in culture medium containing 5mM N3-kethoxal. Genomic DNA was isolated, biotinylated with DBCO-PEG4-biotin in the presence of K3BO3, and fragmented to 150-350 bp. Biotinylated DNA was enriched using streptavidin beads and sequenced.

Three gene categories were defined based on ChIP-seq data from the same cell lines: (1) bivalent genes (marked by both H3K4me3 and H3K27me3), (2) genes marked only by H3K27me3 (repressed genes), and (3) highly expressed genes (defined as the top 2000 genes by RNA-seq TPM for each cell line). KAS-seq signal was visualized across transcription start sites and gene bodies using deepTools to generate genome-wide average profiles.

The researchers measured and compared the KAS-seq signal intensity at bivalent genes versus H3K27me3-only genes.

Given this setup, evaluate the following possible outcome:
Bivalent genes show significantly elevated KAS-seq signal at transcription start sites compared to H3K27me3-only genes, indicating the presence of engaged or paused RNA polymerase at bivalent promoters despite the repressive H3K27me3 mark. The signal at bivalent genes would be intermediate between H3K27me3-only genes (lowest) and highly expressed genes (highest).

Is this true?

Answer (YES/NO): NO